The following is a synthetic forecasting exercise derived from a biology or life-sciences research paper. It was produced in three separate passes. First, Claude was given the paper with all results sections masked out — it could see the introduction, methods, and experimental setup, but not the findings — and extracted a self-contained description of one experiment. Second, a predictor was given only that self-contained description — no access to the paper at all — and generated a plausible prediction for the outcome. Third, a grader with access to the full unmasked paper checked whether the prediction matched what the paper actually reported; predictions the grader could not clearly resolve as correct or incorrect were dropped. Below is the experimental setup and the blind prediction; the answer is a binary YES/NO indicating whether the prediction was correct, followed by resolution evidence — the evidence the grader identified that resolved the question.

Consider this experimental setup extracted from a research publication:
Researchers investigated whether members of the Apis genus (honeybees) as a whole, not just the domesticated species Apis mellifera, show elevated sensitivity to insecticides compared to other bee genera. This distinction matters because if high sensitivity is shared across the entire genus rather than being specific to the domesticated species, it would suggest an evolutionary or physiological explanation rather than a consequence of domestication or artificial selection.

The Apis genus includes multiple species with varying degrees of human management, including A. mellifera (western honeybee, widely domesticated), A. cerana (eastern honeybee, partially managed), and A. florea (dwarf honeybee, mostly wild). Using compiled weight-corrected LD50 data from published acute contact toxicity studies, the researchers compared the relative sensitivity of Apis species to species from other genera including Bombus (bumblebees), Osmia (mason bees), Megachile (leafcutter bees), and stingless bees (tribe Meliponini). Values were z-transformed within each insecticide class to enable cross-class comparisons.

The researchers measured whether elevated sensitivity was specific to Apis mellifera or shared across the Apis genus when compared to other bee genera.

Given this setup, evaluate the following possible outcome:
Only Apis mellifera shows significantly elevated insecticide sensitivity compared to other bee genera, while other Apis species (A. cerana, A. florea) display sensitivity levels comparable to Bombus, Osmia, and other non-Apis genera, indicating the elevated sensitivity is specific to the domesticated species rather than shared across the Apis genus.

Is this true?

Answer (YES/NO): NO